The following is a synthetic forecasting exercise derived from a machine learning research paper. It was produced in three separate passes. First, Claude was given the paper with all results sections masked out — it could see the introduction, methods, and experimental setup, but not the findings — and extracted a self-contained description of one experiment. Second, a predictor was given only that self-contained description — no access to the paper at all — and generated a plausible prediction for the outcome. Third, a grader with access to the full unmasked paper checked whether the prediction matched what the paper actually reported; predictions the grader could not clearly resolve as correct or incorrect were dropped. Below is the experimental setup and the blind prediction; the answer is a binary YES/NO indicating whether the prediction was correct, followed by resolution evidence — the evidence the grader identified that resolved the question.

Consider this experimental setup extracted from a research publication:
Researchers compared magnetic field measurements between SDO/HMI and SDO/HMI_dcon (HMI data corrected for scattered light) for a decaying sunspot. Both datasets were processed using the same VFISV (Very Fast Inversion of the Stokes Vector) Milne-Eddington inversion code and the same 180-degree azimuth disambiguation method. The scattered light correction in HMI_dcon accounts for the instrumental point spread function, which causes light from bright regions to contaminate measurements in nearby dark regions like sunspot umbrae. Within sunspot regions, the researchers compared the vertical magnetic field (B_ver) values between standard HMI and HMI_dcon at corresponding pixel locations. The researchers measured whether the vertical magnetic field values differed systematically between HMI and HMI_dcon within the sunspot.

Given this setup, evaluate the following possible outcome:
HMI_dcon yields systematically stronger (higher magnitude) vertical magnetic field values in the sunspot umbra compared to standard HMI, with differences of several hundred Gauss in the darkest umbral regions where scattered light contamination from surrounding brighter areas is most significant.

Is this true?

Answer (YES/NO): YES